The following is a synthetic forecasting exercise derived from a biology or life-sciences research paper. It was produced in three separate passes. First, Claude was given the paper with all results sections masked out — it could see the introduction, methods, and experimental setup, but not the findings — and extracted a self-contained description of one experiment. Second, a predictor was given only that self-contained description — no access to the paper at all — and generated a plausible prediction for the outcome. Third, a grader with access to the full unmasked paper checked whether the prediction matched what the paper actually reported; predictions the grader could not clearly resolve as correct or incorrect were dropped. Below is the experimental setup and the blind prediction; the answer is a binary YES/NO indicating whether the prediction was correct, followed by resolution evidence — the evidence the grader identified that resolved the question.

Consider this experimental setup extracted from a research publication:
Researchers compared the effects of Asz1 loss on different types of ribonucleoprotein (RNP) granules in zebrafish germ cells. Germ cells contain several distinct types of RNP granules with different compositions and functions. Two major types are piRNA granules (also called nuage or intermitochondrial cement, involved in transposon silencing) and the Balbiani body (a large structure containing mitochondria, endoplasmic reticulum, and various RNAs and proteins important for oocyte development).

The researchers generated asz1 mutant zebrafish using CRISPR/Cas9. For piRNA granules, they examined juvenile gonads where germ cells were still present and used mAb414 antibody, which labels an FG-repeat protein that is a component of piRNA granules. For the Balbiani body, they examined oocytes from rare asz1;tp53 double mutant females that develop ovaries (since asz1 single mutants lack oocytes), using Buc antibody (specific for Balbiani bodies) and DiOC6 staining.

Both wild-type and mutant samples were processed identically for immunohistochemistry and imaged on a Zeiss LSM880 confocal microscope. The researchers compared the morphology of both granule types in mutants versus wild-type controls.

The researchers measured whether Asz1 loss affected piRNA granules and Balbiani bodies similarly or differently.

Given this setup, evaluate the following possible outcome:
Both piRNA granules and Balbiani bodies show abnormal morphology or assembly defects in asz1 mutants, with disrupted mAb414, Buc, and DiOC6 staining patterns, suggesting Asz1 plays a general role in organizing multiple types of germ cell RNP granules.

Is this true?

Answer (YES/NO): NO